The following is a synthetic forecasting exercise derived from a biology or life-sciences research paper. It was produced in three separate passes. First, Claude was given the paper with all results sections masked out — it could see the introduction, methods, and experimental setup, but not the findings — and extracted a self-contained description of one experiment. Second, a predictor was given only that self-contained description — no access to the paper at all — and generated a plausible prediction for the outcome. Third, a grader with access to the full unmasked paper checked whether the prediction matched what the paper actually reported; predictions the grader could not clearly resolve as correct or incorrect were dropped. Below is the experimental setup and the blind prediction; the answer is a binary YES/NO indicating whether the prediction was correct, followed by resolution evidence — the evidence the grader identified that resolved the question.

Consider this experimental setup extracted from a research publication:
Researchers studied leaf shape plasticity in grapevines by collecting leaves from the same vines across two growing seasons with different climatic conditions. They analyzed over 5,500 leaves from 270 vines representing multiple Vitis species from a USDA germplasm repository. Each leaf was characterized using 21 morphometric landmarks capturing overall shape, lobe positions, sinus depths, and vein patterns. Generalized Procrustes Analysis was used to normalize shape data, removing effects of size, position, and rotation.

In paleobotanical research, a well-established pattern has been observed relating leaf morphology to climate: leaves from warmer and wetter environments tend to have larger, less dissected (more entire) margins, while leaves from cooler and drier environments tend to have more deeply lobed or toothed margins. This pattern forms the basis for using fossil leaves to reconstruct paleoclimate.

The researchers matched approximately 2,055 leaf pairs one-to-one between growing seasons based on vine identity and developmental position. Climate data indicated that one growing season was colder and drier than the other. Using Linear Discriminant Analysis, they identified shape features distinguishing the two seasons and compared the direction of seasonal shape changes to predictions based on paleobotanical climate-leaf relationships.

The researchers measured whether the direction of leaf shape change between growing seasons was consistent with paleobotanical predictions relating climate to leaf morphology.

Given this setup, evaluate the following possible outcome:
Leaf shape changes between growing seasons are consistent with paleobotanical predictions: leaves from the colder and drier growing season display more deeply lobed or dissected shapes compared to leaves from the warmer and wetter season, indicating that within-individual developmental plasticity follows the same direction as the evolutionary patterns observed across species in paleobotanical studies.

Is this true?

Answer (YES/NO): YES